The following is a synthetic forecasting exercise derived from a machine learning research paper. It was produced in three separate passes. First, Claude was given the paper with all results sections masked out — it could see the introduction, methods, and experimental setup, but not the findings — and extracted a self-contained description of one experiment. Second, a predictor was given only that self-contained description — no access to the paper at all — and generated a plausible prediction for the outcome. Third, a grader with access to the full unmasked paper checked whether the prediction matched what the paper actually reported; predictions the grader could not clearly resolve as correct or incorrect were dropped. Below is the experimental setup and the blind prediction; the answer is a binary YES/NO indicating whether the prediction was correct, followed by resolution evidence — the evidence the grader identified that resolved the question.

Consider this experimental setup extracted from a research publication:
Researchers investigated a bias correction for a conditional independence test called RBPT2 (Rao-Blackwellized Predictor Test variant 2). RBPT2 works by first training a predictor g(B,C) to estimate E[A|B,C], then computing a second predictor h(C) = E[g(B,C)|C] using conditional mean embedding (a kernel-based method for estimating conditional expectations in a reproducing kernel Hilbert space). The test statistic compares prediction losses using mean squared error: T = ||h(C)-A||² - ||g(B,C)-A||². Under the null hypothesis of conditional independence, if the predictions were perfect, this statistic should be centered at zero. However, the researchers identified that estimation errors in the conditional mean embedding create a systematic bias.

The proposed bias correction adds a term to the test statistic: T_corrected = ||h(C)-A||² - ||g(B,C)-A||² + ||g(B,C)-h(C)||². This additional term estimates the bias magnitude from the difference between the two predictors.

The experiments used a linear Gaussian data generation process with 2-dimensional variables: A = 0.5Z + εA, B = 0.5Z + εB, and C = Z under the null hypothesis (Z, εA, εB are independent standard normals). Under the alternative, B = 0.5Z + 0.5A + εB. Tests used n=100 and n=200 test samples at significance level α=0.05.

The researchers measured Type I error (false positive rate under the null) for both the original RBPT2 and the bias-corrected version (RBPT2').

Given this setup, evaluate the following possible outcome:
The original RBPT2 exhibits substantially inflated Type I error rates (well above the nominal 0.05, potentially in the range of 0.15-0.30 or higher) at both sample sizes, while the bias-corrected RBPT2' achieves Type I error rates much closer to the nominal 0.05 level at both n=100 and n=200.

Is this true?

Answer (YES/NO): NO